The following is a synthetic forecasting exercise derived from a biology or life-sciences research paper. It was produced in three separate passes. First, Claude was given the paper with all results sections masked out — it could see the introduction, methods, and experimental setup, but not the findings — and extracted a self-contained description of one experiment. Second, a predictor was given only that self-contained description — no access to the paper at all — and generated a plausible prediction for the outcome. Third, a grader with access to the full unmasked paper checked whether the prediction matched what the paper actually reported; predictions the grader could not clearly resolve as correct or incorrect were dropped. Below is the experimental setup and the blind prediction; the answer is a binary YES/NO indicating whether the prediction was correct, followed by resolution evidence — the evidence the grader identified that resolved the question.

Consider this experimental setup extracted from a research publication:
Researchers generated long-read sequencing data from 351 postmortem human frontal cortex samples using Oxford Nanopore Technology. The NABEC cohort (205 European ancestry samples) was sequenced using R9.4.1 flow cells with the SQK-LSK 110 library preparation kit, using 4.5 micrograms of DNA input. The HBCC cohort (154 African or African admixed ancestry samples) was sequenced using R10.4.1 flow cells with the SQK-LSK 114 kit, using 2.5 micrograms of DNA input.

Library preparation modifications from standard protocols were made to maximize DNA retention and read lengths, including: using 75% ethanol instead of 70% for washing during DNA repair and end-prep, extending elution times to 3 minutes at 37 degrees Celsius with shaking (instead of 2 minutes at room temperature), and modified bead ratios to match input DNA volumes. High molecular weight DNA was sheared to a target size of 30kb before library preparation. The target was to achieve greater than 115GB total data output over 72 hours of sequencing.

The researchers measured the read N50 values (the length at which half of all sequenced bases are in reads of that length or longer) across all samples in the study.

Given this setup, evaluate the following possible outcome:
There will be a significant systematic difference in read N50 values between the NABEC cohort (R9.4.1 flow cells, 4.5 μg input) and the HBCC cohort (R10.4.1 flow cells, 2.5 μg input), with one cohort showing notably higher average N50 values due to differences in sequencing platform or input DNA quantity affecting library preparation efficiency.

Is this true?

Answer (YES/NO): NO